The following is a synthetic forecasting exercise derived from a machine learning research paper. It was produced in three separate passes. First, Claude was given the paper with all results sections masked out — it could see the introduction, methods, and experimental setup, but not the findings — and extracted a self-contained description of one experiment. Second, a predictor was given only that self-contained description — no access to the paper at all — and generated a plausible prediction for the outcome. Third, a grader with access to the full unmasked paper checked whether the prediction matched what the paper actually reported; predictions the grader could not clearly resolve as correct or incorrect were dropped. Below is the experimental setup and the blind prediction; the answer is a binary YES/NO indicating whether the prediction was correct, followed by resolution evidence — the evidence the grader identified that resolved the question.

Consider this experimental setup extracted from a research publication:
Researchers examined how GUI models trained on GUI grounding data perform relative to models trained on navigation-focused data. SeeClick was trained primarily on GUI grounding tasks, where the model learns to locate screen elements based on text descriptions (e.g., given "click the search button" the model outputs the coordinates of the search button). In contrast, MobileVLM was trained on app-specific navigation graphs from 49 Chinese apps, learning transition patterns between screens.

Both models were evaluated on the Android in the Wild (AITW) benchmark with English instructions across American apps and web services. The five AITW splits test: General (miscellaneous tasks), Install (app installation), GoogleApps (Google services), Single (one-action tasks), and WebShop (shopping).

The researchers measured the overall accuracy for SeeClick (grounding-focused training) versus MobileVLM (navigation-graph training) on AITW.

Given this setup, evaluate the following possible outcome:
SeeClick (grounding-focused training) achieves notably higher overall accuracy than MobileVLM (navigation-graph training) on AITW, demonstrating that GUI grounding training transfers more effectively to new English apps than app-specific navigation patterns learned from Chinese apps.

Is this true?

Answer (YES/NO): NO